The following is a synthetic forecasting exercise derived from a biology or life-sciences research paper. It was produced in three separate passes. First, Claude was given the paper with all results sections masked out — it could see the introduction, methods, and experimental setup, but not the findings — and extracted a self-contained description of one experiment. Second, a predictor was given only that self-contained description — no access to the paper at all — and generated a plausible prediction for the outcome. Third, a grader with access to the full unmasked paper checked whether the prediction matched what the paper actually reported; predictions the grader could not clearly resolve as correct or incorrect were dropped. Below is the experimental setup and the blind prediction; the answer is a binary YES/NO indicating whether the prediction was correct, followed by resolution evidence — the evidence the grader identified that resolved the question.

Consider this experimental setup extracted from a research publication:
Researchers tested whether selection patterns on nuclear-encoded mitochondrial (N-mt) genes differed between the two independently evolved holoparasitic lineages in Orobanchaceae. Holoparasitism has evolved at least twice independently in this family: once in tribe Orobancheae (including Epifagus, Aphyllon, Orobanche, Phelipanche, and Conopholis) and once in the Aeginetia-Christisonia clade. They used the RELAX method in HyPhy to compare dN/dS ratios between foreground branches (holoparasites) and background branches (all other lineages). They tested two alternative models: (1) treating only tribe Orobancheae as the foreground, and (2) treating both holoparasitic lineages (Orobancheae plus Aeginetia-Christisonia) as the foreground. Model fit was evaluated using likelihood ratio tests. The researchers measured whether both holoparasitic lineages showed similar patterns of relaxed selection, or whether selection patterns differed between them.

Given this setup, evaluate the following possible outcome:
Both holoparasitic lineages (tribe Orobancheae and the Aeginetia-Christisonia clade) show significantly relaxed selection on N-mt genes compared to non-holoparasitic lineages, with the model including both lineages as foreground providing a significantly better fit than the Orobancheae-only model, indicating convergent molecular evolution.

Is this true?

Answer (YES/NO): NO